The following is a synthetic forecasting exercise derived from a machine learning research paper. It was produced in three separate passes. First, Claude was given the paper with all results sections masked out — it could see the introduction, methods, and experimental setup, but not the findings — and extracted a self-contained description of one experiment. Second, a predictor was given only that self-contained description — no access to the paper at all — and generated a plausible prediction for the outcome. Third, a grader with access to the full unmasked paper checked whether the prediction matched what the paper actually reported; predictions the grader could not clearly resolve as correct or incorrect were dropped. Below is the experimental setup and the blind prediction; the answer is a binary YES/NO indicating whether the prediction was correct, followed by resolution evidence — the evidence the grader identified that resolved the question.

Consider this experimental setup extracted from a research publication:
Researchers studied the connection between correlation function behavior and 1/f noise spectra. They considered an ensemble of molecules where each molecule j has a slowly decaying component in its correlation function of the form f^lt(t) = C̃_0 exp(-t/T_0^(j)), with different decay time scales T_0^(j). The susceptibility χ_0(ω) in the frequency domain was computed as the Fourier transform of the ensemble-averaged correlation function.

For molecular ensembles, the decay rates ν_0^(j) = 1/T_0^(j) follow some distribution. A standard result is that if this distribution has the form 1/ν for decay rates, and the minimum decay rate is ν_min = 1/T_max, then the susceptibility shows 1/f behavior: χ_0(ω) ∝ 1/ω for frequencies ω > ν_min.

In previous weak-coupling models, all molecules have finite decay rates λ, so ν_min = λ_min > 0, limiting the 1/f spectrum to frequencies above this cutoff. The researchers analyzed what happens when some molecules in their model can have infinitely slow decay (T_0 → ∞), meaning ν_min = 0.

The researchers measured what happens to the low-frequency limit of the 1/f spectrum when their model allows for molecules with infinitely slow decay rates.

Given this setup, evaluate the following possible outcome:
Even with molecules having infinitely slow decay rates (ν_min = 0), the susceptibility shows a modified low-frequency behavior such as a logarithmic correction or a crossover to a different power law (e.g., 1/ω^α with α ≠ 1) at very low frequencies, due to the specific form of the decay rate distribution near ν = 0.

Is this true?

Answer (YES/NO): NO